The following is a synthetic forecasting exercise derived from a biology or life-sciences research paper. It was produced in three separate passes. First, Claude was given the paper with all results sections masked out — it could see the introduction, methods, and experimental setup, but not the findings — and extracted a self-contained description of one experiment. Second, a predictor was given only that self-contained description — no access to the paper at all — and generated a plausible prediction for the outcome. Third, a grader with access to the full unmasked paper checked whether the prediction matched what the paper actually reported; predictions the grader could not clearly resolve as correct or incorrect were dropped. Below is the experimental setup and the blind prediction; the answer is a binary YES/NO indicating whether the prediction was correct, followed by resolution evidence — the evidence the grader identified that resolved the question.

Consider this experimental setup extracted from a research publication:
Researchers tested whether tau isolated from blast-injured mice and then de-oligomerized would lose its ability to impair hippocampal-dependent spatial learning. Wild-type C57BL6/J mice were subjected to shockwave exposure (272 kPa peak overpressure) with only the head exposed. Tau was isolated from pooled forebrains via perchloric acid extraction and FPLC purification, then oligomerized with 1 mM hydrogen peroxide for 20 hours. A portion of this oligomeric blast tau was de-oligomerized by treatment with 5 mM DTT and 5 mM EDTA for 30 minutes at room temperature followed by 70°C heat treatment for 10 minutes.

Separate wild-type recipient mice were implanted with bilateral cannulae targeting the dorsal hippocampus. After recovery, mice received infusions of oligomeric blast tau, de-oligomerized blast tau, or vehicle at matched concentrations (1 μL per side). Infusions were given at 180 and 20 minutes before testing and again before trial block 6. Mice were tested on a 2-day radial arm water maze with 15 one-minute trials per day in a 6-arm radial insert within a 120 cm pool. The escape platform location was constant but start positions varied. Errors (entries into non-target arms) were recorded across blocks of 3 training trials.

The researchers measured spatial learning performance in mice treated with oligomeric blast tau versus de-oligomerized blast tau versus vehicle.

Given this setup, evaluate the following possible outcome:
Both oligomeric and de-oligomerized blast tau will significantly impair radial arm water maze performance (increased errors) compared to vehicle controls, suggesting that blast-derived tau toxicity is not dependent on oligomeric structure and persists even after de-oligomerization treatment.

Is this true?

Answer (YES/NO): NO